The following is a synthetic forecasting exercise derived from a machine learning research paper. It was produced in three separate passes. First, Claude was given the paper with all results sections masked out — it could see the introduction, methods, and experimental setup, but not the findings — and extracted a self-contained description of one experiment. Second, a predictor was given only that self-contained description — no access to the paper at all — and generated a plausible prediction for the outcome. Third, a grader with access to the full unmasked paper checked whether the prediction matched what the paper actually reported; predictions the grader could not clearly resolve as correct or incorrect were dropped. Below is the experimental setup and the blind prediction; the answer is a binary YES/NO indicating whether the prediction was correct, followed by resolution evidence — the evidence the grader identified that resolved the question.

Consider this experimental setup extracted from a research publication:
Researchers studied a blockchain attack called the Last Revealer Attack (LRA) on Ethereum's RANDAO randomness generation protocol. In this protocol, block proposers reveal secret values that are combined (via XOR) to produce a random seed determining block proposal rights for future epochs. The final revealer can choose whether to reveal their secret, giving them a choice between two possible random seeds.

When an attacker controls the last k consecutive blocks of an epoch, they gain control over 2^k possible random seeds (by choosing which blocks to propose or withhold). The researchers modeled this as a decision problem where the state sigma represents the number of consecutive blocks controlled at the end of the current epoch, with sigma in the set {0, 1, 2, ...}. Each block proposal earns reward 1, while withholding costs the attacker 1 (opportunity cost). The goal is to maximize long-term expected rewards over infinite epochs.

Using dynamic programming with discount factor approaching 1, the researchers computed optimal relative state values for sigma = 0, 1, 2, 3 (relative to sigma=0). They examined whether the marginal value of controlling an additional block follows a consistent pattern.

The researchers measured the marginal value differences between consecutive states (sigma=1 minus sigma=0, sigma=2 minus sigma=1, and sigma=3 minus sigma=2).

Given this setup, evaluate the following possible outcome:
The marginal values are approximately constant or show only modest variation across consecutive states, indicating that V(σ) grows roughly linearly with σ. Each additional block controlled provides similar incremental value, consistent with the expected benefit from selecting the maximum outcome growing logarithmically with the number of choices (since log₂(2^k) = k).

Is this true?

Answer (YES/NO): NO